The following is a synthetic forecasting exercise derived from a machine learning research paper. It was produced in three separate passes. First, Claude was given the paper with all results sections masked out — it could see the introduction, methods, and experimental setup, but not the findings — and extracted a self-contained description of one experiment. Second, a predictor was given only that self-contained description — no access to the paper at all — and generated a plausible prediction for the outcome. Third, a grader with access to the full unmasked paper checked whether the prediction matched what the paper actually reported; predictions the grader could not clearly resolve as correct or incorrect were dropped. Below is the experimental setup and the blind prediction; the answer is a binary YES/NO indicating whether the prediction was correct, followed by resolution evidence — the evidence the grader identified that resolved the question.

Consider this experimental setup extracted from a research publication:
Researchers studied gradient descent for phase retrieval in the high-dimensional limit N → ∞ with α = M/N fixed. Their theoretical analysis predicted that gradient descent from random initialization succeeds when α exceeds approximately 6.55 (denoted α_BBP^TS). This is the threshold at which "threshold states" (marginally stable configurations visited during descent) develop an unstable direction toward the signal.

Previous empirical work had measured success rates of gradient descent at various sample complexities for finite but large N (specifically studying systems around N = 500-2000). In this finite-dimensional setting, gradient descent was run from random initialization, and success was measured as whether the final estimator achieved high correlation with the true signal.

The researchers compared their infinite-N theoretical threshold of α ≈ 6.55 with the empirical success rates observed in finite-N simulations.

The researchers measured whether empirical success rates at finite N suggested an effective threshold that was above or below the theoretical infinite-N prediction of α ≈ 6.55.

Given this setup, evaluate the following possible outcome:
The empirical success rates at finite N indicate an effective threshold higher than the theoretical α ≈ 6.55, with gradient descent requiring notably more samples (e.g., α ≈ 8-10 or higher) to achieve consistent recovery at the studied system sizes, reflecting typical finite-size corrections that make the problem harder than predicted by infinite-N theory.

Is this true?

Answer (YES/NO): NO